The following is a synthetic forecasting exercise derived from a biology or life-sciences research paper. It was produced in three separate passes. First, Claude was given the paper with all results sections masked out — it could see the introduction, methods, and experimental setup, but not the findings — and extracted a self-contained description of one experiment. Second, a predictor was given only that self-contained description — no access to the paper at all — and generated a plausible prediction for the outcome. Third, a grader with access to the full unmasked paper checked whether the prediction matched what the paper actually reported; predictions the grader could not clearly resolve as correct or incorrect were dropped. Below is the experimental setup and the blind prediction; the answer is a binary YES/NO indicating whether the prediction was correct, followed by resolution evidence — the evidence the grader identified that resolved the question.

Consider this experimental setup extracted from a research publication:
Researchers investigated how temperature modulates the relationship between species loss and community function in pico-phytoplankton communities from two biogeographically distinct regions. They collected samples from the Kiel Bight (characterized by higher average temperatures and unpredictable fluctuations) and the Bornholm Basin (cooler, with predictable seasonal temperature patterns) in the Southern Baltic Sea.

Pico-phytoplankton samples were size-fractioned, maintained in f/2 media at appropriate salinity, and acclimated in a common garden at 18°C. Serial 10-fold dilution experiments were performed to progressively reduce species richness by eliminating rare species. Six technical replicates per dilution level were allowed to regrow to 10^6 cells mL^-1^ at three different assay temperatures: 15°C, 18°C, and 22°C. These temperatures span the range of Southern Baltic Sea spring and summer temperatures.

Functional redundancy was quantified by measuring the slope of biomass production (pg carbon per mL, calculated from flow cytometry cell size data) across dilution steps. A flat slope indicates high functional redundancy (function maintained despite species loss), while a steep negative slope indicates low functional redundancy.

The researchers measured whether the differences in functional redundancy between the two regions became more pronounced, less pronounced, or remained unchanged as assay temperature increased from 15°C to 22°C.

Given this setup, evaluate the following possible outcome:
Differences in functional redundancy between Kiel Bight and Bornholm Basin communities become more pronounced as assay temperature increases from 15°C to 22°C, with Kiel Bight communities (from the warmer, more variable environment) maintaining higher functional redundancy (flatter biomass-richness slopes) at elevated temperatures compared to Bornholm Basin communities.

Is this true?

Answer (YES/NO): YES